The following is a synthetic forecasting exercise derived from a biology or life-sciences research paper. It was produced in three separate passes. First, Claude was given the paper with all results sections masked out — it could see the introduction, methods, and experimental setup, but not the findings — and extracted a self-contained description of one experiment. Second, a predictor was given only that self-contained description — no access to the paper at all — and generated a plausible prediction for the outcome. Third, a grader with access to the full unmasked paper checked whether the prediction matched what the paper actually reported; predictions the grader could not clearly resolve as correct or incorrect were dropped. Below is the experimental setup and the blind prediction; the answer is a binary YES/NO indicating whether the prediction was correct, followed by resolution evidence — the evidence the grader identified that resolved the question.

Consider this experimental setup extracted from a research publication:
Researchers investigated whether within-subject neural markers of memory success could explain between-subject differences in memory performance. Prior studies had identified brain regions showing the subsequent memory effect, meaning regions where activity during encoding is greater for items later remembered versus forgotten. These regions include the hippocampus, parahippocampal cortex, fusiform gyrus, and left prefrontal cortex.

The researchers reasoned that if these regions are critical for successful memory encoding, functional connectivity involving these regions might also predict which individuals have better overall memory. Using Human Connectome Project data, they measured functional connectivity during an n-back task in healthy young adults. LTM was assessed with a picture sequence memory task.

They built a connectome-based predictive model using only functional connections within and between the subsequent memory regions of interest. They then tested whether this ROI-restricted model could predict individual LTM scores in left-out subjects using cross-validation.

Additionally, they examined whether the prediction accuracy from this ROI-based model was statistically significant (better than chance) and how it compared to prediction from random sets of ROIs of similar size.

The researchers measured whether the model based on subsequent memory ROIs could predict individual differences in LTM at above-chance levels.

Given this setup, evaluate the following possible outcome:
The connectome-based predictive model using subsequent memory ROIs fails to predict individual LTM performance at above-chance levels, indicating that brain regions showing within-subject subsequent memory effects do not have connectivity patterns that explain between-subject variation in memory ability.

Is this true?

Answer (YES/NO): NO